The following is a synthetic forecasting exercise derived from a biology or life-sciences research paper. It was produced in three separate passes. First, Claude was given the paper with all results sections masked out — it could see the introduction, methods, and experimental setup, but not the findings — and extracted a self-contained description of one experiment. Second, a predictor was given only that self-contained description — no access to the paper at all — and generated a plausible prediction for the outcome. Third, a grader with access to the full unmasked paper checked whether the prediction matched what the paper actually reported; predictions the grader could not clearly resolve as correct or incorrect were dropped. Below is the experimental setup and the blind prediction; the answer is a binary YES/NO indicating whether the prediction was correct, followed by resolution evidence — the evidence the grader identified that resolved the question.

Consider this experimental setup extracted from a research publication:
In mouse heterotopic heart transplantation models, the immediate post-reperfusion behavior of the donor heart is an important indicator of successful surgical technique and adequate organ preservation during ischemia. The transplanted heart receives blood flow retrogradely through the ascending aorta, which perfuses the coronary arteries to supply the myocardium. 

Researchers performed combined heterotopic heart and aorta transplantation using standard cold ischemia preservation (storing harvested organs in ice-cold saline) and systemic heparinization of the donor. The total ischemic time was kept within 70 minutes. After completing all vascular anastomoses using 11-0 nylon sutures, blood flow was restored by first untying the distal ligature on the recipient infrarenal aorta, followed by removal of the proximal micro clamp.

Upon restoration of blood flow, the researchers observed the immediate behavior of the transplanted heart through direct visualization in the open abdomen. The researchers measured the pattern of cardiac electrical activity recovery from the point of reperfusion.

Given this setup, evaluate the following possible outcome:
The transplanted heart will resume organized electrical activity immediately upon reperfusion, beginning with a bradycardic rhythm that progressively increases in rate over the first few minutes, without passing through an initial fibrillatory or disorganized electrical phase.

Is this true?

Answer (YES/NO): NO